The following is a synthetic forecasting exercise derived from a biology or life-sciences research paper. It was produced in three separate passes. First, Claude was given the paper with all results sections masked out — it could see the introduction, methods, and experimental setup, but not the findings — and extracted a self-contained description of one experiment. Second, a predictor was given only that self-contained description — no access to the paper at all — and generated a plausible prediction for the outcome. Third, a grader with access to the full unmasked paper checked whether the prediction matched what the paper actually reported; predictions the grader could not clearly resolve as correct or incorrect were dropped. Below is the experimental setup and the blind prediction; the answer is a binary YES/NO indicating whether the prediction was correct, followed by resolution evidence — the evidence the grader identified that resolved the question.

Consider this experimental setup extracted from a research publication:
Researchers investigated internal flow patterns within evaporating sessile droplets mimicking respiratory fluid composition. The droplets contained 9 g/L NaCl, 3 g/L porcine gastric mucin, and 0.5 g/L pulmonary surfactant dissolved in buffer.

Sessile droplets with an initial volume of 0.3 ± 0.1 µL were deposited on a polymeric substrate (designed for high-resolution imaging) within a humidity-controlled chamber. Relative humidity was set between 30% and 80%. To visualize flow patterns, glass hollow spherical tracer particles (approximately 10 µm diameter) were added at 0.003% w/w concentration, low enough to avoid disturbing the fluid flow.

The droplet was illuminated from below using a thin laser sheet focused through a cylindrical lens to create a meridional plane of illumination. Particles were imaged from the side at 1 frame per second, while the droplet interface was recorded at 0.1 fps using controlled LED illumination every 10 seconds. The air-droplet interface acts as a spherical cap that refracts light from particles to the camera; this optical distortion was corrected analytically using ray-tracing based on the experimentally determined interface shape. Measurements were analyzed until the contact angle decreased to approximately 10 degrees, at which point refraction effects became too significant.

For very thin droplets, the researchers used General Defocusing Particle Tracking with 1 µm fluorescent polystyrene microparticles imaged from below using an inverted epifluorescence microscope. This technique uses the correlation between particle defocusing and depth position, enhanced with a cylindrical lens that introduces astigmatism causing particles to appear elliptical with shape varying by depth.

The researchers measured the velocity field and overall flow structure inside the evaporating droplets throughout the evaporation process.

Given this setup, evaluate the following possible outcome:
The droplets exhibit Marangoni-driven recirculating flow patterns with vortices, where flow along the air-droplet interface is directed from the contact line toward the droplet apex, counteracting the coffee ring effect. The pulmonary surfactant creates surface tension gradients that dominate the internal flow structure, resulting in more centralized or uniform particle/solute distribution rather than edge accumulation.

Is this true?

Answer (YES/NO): NO